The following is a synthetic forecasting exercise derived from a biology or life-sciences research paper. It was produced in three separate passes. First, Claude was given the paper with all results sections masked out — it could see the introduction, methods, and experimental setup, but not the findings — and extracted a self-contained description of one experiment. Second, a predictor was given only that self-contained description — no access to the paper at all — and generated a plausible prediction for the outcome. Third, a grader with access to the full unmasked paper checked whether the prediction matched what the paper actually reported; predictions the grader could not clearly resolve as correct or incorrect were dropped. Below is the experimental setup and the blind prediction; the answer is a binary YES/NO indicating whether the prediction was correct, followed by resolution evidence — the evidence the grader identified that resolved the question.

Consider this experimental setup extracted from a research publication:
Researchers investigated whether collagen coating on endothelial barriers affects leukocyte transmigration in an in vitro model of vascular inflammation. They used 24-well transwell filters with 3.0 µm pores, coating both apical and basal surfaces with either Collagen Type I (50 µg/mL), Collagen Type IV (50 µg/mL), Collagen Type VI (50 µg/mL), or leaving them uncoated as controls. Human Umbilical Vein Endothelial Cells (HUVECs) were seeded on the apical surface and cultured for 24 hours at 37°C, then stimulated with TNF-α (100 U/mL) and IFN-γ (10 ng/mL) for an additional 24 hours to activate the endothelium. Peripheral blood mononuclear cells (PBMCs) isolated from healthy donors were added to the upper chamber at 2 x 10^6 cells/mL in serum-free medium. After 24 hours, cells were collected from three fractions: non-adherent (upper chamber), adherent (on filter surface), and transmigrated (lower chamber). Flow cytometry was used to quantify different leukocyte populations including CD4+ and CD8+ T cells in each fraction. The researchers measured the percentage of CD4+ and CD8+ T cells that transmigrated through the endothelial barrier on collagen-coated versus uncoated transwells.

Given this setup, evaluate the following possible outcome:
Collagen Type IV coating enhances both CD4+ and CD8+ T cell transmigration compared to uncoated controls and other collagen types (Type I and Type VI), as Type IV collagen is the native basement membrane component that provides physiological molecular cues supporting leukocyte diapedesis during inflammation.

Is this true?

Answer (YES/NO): NO